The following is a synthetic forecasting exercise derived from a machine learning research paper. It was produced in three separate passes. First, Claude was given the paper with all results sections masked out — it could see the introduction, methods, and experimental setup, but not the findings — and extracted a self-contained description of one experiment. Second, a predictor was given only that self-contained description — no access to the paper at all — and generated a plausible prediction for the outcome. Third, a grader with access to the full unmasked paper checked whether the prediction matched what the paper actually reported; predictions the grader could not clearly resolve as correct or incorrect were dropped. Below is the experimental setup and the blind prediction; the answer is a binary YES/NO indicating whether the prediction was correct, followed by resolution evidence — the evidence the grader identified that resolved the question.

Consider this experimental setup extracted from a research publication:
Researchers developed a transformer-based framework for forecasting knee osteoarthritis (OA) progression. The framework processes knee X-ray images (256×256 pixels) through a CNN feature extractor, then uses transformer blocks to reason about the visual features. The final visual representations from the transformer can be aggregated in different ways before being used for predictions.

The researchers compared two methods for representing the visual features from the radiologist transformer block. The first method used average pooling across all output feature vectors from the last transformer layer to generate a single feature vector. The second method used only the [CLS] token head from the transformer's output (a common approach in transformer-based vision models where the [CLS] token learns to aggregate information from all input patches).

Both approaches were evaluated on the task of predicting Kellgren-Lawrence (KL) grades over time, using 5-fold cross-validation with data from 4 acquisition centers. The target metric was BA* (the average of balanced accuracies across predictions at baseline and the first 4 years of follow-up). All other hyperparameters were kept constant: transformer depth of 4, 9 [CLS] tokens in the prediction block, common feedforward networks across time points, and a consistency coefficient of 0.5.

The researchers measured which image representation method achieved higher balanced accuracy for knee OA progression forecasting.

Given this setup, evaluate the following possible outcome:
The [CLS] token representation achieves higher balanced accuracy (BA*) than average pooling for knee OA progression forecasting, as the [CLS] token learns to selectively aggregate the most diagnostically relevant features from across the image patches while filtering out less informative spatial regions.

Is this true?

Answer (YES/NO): NO